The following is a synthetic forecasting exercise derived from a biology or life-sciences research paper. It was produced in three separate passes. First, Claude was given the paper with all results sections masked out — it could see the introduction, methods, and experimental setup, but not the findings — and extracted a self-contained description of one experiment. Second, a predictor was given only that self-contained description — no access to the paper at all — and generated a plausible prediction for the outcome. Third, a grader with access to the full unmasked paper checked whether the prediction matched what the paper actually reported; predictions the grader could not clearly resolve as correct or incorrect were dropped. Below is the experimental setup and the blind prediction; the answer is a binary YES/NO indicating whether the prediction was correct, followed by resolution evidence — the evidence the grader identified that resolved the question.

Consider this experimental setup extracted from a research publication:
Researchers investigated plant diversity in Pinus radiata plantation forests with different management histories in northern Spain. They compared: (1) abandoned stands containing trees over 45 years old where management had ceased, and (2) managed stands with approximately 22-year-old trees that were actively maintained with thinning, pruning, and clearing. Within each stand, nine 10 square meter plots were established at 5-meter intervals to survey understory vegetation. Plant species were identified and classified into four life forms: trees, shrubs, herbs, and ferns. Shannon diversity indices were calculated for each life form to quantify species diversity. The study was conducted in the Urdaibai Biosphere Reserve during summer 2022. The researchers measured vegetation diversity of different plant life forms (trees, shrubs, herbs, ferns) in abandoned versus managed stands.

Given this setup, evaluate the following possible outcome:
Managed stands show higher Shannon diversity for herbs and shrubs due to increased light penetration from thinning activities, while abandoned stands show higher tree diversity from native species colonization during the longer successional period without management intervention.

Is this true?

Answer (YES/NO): NO